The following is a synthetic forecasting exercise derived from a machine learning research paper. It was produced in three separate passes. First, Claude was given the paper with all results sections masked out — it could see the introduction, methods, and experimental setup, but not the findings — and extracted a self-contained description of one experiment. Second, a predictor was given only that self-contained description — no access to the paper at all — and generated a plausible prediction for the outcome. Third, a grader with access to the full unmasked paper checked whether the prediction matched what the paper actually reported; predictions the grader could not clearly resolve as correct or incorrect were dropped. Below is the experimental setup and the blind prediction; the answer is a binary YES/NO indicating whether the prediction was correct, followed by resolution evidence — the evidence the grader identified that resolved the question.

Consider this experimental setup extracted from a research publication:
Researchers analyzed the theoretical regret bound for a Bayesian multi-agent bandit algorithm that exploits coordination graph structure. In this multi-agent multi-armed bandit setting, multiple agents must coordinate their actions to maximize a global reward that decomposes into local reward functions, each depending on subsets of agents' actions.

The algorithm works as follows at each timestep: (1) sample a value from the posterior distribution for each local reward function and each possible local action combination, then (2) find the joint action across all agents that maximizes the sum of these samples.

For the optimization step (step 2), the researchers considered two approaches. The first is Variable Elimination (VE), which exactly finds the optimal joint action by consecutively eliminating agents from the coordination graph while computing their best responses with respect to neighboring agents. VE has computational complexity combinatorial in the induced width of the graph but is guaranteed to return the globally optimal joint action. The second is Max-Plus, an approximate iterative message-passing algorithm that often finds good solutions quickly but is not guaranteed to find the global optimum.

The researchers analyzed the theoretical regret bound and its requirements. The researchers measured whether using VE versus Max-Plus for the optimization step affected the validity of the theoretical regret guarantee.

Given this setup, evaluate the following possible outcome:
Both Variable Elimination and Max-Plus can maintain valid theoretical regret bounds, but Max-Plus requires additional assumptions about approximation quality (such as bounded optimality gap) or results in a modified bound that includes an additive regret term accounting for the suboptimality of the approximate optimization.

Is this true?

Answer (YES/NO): NO